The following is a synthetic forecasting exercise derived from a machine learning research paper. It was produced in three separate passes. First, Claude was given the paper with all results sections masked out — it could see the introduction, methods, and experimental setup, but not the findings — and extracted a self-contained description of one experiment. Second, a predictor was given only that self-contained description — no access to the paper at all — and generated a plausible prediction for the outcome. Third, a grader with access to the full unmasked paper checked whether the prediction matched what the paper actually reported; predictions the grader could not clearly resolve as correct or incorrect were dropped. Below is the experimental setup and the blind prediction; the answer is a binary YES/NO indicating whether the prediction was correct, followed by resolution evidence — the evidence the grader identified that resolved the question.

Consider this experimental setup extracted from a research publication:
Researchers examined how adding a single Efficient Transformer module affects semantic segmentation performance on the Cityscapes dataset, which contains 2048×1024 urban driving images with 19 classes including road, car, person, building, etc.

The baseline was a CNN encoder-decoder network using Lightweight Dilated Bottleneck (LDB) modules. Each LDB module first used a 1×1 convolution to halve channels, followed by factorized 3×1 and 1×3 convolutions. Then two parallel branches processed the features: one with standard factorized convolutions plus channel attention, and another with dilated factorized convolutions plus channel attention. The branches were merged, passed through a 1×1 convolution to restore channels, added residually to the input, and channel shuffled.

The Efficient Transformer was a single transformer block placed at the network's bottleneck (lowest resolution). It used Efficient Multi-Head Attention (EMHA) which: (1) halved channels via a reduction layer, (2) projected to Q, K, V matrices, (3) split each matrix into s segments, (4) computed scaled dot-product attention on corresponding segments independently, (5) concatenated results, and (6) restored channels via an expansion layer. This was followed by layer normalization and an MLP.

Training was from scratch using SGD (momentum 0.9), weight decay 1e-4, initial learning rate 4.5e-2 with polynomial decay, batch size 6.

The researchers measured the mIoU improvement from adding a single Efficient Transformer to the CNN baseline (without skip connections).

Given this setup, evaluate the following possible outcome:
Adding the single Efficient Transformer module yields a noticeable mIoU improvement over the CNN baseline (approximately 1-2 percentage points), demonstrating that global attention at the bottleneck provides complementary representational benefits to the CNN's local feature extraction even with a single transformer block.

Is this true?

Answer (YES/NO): NO